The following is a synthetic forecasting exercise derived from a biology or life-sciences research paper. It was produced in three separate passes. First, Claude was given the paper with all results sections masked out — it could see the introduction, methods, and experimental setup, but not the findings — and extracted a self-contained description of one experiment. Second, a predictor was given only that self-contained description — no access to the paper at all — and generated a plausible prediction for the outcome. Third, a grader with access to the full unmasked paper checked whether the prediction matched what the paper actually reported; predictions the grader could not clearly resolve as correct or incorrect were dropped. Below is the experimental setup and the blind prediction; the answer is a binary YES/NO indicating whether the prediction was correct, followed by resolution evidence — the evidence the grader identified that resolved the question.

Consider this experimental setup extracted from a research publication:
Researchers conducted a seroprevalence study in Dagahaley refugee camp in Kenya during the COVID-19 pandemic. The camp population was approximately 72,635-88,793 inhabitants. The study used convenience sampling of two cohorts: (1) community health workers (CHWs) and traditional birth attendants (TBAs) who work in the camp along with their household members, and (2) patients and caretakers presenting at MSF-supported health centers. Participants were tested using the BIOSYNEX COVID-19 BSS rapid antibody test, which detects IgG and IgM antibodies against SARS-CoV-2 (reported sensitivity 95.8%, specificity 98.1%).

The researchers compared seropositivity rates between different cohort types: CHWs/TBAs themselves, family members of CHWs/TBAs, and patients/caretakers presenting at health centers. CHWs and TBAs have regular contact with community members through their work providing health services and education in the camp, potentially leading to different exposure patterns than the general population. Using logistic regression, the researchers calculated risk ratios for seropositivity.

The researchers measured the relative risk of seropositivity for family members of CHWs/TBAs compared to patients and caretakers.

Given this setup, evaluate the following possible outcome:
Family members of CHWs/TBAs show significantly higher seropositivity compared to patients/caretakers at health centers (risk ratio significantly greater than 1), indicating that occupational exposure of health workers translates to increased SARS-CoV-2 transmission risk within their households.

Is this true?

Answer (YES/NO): YES